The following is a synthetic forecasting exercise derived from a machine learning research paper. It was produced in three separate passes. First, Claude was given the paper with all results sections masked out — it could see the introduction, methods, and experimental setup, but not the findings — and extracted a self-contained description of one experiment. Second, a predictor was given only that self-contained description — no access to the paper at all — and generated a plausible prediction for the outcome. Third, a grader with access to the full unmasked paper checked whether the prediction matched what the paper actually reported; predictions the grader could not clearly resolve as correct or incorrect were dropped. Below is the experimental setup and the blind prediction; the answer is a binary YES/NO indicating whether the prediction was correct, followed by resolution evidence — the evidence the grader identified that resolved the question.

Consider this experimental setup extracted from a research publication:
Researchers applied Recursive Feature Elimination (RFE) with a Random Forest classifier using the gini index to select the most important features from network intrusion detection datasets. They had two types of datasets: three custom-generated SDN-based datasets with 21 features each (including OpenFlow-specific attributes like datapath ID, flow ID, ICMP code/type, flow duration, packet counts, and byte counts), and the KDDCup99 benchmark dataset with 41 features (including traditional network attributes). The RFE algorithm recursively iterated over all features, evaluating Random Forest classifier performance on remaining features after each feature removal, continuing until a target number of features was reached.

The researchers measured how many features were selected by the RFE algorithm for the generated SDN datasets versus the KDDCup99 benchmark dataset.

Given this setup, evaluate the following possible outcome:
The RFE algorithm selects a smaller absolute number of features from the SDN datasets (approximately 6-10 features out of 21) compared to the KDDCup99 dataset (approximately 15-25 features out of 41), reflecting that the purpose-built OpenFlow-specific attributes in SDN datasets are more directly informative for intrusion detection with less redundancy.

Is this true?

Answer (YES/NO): NO